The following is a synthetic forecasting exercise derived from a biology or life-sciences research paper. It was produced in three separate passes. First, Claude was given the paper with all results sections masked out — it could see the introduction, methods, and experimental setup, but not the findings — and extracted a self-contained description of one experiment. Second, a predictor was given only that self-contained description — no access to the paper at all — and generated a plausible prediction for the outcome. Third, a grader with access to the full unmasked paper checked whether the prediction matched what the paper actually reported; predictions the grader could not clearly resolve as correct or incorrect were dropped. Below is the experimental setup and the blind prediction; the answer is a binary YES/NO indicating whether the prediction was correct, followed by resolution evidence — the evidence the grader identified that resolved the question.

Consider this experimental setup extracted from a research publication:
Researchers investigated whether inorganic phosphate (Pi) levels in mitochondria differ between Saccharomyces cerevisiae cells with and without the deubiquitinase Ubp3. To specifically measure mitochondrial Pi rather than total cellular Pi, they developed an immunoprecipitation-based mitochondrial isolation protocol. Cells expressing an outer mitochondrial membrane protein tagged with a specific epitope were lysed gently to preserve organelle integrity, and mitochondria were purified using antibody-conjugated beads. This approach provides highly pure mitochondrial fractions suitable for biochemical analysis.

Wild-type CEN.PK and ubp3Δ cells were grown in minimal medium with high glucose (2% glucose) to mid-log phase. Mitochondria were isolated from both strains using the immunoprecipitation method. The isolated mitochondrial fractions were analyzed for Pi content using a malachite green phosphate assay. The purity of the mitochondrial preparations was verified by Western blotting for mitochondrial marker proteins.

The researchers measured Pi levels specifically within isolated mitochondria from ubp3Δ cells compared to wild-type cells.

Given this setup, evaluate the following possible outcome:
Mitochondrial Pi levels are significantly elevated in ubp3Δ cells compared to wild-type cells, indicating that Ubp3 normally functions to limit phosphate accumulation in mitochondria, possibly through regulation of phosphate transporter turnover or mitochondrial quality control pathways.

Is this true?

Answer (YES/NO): NO